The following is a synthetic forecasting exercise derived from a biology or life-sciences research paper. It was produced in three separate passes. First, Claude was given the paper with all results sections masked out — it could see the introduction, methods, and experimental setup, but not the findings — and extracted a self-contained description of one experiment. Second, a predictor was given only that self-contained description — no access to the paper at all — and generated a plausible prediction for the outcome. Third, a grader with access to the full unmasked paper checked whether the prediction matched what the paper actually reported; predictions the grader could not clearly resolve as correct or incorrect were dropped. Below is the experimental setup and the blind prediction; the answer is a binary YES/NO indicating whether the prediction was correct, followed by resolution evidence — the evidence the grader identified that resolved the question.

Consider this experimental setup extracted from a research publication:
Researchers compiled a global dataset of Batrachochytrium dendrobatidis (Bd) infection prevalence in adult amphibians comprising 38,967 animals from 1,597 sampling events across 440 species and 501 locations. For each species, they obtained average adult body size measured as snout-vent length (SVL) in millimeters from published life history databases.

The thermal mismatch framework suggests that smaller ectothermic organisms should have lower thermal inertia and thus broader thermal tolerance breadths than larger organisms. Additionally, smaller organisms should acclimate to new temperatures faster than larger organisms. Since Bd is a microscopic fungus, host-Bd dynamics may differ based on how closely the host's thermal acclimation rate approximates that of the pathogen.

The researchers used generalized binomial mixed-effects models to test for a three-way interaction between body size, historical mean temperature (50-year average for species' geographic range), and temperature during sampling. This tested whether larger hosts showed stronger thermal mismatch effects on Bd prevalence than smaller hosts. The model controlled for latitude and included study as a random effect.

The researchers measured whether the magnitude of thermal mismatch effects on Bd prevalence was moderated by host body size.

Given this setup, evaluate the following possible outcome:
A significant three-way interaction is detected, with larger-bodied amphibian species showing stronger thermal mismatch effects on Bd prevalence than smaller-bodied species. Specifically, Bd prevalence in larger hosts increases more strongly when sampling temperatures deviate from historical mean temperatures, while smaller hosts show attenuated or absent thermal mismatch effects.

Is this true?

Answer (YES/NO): NO